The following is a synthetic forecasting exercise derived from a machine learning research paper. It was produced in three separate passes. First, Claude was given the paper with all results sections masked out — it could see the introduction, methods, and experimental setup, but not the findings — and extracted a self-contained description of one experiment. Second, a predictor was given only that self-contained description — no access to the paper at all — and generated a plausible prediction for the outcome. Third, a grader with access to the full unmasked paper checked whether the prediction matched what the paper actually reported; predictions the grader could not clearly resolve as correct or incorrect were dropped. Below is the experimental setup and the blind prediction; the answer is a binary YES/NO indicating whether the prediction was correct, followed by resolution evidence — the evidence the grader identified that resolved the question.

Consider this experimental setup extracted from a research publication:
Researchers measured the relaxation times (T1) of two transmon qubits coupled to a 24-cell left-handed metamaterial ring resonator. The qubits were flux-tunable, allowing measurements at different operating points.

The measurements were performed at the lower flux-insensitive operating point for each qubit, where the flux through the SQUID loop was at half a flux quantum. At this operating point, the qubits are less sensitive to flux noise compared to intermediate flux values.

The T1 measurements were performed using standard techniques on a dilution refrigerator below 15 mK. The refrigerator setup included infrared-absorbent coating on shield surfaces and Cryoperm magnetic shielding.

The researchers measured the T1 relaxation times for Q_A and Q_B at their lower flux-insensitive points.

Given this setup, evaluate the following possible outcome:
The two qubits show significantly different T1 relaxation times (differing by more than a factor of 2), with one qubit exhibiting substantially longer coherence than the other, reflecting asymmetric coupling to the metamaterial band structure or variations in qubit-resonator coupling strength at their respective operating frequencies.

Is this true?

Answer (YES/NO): NO